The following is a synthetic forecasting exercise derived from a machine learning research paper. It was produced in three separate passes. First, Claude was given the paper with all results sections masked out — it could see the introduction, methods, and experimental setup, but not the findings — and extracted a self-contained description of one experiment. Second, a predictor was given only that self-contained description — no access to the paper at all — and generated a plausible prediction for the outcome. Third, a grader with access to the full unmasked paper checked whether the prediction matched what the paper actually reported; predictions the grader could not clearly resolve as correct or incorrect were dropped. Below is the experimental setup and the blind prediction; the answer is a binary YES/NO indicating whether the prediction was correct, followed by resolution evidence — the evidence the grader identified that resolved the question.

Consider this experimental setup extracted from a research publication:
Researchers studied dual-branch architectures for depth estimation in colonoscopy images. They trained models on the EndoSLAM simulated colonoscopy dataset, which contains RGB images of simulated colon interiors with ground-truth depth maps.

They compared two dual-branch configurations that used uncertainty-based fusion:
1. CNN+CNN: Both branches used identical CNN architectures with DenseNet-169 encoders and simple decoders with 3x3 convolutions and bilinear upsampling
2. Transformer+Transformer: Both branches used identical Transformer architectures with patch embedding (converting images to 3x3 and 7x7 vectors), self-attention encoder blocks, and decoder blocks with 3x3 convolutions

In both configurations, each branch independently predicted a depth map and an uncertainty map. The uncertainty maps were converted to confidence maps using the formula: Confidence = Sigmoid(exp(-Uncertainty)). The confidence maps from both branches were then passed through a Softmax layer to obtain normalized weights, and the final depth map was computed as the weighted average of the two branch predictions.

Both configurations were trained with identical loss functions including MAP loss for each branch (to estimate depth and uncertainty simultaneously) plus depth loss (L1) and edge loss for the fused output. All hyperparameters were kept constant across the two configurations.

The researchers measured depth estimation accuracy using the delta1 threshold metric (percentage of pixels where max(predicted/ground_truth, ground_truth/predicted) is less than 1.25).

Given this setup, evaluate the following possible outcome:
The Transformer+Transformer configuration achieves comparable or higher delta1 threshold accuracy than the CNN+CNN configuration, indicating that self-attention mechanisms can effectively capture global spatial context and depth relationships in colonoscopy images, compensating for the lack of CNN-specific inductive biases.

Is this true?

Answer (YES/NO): YES